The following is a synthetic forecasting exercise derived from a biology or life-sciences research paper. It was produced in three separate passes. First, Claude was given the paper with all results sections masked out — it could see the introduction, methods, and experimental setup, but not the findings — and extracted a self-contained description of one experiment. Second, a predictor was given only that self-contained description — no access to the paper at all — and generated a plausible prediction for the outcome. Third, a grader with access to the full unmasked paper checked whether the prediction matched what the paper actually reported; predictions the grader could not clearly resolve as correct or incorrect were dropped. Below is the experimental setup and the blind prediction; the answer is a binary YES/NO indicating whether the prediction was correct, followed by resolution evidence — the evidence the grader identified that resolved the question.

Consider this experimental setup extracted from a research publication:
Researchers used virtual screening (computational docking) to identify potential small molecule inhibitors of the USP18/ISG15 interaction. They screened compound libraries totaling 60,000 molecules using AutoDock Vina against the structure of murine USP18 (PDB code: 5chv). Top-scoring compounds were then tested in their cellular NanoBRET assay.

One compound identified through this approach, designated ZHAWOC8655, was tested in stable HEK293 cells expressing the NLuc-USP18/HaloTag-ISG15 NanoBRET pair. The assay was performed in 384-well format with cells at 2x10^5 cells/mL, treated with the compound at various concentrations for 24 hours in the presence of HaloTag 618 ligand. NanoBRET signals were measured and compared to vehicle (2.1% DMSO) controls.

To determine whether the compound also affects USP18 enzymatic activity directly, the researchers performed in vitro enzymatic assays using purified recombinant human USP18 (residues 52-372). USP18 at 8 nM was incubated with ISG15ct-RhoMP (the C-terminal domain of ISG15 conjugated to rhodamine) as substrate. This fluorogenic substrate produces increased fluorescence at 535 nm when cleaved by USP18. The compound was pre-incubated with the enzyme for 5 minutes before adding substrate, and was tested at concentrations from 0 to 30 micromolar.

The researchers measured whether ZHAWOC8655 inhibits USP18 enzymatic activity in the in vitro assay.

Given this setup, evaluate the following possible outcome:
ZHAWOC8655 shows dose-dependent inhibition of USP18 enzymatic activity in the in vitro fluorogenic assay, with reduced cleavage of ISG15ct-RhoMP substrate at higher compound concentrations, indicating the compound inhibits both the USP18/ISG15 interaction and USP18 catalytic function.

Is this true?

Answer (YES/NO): YES